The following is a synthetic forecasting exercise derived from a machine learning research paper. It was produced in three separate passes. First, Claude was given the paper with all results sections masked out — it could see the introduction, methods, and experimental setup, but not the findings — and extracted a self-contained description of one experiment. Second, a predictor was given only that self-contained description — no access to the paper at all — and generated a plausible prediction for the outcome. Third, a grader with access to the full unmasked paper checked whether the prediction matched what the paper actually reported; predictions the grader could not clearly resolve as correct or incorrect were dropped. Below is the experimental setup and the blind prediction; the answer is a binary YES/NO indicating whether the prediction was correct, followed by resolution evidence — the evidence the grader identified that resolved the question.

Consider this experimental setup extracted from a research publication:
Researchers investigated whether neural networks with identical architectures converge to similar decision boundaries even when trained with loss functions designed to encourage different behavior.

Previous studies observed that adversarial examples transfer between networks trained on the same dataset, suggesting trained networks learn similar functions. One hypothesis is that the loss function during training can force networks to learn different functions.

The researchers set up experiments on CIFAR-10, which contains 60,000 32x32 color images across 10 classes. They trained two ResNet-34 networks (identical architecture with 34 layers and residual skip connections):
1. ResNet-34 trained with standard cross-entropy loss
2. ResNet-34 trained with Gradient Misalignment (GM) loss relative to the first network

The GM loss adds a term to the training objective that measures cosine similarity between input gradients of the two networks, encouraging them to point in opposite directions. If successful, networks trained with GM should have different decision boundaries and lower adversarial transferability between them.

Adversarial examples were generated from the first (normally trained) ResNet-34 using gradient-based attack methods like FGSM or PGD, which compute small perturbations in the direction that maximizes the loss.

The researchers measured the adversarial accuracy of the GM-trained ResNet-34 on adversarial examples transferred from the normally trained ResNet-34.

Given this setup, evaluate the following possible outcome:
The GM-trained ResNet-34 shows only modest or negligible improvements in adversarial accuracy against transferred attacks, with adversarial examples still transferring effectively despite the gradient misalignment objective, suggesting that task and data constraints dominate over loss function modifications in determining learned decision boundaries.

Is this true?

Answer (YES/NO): NO